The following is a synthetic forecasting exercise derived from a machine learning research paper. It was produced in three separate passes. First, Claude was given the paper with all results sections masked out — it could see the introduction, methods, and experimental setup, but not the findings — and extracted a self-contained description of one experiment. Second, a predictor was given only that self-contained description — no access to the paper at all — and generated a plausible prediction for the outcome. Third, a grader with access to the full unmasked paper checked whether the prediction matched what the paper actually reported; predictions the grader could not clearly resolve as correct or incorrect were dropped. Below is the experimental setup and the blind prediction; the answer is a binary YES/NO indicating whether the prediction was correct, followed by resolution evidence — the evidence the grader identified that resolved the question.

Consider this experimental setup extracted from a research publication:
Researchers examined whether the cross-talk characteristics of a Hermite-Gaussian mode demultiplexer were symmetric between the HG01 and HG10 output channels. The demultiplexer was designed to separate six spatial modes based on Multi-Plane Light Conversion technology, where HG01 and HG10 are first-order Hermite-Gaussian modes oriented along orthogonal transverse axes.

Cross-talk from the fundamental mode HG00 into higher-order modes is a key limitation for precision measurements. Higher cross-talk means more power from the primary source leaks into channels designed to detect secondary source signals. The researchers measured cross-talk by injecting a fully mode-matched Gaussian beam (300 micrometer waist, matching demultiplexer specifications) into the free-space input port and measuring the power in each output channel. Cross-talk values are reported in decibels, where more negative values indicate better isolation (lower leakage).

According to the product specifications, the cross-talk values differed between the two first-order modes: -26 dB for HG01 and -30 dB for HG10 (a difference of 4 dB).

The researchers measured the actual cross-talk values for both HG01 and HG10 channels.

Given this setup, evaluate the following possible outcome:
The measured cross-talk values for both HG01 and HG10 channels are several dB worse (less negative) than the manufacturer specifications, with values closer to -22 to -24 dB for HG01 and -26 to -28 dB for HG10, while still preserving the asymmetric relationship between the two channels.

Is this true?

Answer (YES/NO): NO